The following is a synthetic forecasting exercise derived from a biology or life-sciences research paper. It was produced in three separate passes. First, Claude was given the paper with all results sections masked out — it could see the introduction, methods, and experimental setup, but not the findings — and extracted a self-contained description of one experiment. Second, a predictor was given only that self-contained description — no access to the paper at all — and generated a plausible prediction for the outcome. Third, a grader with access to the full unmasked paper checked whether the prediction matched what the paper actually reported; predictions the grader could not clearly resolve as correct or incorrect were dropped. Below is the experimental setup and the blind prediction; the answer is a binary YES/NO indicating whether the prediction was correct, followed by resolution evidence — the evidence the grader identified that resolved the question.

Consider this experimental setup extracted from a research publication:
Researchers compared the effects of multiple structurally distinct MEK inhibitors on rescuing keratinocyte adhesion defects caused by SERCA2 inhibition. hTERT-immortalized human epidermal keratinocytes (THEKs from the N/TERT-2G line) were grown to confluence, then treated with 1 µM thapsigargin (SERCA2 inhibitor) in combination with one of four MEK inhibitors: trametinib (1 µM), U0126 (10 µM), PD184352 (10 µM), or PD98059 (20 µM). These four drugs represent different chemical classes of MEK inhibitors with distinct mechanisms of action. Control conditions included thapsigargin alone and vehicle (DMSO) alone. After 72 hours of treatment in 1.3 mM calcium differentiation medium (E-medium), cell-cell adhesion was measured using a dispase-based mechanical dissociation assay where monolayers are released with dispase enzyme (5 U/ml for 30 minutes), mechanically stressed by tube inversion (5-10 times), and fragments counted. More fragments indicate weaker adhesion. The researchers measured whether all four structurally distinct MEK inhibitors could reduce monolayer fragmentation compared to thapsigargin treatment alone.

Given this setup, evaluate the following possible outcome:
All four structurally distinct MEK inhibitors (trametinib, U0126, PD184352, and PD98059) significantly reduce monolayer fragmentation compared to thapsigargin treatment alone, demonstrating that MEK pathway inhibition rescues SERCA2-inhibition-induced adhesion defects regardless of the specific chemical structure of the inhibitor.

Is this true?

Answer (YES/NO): NO